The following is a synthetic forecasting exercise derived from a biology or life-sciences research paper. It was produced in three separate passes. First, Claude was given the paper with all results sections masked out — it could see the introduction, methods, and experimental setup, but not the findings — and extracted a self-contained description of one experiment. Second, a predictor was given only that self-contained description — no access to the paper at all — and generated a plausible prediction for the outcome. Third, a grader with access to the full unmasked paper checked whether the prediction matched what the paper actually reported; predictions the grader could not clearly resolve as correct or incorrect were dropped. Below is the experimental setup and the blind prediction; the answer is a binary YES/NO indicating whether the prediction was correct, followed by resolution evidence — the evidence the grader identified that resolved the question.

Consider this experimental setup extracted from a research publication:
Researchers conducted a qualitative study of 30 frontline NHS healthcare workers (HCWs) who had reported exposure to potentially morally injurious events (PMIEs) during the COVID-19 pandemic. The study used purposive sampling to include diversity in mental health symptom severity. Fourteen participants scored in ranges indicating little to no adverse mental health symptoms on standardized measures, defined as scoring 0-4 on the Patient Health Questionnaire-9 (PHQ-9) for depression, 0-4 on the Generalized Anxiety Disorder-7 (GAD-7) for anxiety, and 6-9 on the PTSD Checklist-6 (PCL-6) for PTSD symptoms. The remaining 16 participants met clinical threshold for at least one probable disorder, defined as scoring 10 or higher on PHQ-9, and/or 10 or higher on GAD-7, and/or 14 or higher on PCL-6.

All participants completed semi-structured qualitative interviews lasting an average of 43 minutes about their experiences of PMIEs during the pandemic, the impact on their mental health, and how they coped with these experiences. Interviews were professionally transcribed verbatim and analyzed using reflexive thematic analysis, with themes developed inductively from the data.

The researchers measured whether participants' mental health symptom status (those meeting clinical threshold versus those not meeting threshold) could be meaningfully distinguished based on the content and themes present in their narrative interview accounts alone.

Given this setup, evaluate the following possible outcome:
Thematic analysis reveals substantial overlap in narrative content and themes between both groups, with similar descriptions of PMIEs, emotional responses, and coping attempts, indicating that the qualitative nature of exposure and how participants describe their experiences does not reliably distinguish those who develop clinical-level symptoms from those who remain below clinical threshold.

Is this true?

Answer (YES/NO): YES